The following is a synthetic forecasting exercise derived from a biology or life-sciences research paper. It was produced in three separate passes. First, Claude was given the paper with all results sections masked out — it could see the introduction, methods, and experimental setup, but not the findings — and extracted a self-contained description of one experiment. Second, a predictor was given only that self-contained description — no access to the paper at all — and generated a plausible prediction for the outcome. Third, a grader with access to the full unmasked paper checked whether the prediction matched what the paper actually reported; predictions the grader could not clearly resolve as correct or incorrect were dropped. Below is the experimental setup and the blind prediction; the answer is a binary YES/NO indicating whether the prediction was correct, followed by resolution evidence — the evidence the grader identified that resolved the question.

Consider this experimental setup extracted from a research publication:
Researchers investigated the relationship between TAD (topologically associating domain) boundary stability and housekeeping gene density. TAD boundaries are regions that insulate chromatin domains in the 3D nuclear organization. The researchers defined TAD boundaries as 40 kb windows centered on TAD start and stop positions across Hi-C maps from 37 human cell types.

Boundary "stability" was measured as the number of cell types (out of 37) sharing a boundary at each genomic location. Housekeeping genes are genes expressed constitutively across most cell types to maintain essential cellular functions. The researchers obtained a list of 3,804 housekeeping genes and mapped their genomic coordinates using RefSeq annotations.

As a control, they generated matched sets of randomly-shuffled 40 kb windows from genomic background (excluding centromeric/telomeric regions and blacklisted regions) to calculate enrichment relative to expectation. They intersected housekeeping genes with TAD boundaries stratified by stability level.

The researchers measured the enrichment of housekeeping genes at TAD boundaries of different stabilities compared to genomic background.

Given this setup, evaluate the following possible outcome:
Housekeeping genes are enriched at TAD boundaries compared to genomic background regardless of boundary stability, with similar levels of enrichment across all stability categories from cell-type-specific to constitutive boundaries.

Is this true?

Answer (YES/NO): NO